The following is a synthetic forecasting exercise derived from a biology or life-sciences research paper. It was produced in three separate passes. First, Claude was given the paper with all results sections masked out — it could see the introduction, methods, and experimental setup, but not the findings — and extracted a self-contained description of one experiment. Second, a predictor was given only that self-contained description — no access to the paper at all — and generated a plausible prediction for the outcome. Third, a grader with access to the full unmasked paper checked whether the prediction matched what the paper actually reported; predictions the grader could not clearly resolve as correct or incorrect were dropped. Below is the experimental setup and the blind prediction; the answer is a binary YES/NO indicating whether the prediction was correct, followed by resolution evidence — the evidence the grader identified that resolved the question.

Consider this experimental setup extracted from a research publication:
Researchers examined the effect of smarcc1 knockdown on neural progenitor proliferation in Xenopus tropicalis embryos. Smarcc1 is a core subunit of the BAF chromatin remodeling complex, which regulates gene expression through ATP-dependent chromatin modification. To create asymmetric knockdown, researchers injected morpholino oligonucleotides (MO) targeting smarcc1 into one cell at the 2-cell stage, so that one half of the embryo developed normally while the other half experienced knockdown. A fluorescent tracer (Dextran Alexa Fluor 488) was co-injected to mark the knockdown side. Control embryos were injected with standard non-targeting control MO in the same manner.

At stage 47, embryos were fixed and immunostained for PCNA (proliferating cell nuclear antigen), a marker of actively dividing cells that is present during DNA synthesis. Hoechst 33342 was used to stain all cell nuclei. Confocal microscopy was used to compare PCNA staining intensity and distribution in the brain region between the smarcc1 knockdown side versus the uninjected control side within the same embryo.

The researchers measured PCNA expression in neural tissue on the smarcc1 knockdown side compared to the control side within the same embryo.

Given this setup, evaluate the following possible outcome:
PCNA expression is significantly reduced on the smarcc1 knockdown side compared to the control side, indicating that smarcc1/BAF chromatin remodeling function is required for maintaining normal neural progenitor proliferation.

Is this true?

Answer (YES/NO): YES